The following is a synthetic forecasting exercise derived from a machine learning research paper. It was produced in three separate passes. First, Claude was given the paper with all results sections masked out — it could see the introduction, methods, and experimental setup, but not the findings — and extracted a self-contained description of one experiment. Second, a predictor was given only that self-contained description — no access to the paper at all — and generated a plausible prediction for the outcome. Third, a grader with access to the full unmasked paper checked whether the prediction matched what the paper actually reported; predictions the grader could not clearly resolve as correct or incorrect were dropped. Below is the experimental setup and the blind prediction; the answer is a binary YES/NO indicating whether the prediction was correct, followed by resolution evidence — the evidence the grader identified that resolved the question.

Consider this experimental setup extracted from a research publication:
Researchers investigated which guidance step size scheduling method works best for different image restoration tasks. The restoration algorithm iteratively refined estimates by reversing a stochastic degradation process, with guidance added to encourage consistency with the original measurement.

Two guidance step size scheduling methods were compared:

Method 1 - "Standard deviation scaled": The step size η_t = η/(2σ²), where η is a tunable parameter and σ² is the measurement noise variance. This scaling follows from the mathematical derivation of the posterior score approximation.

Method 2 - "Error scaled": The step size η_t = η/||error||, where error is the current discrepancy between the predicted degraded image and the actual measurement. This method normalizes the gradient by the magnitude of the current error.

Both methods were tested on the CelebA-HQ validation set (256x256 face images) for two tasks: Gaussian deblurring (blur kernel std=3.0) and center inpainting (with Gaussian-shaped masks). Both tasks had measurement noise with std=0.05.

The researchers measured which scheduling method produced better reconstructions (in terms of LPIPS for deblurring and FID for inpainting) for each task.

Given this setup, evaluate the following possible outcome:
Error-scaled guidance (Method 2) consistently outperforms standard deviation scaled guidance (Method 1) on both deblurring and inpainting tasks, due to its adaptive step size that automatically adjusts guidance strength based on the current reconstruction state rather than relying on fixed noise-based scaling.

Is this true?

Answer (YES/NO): NO